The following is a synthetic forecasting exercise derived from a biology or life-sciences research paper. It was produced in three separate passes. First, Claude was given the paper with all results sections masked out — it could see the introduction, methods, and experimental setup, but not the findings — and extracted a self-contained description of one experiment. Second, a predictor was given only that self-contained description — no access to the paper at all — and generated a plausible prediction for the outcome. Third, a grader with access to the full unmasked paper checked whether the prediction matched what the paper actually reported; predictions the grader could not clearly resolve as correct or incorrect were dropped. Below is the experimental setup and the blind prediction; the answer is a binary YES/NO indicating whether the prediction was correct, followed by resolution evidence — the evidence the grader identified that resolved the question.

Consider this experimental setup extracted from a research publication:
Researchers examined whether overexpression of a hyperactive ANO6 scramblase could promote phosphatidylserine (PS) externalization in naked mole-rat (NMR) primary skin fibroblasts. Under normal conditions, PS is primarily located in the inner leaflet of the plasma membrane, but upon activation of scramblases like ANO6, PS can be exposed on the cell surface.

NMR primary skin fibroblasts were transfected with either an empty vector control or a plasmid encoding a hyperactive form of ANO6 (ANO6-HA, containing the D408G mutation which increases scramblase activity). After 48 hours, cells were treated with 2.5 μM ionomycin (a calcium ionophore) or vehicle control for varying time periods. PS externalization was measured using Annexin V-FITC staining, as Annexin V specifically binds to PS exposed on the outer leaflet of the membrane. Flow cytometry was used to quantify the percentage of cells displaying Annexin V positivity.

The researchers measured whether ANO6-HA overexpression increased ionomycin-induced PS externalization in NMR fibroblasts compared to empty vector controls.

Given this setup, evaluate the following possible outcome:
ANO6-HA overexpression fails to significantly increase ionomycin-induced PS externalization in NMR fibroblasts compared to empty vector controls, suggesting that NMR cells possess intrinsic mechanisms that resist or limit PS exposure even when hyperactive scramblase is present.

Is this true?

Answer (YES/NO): NO